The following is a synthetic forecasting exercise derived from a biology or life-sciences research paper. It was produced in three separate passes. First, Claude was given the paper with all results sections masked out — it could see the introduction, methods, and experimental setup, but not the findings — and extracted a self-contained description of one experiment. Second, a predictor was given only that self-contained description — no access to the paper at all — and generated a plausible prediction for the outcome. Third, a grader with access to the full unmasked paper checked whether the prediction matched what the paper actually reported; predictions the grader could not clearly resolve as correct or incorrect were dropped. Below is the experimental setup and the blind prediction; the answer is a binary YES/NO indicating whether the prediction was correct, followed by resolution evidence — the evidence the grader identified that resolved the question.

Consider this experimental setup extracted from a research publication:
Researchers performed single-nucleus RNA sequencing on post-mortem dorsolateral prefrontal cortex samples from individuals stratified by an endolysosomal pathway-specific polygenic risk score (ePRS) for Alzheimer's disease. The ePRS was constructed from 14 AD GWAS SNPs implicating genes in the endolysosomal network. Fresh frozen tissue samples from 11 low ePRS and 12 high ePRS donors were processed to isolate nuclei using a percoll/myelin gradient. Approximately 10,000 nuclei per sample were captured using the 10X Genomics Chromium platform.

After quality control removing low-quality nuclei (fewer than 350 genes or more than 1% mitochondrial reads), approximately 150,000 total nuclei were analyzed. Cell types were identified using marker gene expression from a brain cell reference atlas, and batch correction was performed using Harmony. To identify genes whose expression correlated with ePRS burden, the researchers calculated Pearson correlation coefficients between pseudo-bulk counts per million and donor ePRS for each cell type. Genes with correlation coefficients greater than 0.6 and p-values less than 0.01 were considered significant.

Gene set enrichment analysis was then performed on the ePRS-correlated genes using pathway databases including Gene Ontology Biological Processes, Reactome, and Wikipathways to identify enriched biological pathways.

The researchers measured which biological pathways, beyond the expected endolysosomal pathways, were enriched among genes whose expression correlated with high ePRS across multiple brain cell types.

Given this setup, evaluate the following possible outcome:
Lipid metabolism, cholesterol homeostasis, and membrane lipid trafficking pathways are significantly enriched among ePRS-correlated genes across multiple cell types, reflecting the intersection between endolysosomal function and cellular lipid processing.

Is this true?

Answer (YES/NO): NO